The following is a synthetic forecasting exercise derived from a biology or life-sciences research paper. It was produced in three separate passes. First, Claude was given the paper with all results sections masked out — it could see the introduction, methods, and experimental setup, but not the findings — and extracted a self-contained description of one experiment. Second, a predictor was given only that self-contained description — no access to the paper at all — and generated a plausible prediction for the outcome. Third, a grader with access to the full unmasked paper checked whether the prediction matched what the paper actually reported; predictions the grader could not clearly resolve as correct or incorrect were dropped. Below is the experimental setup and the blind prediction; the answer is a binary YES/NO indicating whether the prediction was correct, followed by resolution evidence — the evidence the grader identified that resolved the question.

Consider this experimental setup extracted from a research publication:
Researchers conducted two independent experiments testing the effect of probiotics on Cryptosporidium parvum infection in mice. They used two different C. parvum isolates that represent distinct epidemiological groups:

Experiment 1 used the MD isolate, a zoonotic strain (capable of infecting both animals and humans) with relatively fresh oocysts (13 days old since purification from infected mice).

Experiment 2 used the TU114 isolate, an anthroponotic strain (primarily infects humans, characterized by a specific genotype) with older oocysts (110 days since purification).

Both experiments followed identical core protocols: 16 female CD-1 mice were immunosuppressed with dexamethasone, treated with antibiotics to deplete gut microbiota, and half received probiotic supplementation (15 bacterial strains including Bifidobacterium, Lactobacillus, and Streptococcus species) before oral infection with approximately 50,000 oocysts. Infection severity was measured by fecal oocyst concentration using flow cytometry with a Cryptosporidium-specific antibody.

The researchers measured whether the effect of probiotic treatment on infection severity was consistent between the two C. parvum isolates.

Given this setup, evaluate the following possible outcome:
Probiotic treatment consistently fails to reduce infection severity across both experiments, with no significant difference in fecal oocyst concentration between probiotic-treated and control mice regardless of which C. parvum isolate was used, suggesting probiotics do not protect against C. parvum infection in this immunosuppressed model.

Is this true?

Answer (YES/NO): NO